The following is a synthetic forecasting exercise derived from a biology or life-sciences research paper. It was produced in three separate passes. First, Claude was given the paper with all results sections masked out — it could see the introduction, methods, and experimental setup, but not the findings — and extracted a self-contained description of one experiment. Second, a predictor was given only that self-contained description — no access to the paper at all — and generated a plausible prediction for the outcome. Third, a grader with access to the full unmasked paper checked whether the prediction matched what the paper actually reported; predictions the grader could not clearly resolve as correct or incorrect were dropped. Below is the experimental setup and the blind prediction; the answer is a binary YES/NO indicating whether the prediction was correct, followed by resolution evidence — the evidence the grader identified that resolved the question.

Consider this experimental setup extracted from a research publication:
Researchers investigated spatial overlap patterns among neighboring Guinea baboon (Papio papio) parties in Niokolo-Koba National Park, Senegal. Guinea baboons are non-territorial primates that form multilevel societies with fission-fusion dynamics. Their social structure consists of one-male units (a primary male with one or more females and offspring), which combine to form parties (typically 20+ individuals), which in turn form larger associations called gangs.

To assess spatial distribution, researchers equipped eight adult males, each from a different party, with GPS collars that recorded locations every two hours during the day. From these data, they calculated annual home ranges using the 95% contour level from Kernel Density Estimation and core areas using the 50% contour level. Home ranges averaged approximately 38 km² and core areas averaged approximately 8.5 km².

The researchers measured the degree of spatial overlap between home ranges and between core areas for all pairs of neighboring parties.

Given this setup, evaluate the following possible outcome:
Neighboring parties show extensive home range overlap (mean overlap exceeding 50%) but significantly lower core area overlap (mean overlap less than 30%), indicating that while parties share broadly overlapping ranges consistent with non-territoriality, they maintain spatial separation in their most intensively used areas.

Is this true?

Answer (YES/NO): NO